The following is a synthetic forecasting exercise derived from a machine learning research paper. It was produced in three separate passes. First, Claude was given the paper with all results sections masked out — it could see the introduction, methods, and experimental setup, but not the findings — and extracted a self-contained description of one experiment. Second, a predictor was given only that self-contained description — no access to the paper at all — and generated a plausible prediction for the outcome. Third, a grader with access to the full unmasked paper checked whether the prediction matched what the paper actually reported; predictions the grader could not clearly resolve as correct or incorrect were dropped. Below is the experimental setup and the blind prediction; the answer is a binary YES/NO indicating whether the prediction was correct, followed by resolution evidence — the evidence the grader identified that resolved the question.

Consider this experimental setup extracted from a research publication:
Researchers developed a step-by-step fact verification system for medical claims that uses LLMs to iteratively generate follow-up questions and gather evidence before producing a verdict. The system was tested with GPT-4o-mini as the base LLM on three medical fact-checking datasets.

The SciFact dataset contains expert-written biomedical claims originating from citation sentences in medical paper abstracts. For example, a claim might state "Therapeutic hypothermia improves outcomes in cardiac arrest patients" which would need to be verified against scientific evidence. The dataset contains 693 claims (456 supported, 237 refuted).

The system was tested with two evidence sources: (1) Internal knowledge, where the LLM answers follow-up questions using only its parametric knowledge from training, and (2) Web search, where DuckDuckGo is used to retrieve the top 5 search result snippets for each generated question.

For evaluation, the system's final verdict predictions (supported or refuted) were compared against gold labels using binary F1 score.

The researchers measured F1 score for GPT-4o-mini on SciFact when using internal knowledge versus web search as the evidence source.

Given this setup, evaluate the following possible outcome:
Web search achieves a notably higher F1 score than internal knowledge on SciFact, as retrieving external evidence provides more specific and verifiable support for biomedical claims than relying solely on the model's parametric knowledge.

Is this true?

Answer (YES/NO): YES